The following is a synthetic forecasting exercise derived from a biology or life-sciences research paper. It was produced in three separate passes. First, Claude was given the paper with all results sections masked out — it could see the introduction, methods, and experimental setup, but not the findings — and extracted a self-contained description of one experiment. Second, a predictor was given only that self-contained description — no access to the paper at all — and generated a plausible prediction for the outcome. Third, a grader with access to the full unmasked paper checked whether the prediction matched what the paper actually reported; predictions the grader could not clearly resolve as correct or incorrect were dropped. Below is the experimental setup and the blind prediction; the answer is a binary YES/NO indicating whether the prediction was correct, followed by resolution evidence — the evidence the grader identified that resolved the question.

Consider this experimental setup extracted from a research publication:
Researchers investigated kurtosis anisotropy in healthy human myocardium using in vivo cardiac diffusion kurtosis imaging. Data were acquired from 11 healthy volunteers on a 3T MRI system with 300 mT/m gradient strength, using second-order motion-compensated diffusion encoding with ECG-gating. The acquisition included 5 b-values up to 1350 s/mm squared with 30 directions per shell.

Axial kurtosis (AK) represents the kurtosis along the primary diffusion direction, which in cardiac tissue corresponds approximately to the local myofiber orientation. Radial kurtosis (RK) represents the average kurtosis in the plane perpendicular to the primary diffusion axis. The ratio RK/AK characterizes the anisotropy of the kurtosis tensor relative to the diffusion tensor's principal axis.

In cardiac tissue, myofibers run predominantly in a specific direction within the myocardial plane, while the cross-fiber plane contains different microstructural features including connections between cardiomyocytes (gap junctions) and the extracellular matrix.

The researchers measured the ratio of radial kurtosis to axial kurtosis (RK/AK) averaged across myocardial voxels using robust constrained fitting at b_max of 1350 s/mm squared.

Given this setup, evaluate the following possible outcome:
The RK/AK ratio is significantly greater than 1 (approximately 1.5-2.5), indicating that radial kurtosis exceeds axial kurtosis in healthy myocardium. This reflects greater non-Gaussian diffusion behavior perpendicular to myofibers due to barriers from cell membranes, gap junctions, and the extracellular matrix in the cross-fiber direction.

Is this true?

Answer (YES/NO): YES